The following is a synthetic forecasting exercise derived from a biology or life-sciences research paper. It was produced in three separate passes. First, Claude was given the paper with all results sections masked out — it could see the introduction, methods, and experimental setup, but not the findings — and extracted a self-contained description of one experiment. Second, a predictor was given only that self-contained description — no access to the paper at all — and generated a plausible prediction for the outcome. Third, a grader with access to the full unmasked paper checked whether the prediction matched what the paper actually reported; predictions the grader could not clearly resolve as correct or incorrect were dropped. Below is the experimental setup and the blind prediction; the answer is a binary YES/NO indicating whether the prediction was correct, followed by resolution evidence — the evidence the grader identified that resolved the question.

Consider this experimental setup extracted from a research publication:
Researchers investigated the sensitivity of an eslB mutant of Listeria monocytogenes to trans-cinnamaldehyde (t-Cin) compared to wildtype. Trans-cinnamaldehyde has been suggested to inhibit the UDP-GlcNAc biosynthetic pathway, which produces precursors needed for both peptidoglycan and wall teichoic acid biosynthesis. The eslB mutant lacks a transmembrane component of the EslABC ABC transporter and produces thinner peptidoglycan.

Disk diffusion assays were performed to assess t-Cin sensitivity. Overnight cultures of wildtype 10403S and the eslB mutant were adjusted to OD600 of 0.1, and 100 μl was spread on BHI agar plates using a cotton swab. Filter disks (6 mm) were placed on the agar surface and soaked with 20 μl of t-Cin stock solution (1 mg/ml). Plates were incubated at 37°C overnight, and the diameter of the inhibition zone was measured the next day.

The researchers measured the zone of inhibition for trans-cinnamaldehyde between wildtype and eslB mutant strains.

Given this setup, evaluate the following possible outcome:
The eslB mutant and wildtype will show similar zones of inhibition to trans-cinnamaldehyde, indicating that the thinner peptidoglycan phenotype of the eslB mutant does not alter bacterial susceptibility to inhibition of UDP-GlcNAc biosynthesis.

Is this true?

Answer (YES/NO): NO